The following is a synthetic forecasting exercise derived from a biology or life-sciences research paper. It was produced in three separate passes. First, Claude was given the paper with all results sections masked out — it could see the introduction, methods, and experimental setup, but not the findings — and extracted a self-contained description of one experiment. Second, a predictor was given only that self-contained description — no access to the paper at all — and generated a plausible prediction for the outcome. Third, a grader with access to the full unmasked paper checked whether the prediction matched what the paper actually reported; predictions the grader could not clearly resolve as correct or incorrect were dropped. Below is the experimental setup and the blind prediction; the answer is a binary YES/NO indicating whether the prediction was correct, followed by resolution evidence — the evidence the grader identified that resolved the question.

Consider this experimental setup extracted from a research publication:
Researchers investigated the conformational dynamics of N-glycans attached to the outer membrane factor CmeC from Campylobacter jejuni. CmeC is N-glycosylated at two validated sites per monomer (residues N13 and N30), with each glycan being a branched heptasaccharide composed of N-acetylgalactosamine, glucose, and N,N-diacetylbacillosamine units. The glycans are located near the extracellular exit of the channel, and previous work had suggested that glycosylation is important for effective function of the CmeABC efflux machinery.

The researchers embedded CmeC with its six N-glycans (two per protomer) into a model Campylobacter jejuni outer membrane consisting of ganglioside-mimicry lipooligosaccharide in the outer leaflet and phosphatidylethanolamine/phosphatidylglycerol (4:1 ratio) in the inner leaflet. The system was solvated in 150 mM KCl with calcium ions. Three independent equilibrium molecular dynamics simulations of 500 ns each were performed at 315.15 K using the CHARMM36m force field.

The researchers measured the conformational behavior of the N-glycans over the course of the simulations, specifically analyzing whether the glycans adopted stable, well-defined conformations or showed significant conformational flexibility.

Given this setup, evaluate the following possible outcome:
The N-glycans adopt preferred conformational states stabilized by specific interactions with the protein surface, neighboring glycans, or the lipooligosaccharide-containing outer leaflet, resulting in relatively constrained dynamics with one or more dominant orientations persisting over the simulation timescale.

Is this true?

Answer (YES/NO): NO